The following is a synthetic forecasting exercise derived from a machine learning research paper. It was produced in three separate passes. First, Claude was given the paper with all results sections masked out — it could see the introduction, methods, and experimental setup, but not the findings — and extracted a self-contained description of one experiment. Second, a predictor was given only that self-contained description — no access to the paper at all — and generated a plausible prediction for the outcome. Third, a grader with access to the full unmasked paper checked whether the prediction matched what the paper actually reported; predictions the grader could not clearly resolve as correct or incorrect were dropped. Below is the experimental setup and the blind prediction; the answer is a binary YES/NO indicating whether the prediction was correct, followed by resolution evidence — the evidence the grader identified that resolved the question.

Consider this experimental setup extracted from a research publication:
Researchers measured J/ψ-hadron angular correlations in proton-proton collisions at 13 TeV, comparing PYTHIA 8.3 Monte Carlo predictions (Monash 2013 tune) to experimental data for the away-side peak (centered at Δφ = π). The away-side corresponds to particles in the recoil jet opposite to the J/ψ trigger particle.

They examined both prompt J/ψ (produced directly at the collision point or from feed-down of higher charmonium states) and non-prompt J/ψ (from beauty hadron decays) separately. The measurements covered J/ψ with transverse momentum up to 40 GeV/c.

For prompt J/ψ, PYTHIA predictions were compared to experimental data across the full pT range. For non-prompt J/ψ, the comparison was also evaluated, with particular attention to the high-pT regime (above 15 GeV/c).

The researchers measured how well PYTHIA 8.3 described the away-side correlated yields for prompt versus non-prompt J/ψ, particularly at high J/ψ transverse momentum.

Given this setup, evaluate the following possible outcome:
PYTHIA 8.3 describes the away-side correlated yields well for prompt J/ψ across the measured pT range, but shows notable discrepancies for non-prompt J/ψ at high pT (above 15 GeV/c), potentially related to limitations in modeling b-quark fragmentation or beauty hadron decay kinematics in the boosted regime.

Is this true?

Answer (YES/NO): YES